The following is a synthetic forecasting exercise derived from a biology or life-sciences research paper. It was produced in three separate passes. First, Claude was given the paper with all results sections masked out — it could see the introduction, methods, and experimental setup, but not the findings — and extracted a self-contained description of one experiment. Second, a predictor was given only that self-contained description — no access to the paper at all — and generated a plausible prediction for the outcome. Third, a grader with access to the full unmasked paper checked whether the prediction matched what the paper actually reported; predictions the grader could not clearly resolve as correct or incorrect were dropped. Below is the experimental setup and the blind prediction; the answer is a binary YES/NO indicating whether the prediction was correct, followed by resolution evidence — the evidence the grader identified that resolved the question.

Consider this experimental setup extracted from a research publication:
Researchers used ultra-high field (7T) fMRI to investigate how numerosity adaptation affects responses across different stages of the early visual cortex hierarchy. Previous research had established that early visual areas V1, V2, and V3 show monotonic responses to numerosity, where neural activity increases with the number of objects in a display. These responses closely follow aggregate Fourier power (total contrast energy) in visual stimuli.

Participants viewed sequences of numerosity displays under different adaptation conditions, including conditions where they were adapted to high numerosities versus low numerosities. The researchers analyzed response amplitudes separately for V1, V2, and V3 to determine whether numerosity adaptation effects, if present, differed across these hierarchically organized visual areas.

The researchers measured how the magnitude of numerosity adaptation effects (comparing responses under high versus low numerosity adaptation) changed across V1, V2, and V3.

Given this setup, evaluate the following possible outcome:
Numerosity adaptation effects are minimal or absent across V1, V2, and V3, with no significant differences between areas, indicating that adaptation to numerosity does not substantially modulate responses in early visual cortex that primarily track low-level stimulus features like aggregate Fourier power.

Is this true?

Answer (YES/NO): NO